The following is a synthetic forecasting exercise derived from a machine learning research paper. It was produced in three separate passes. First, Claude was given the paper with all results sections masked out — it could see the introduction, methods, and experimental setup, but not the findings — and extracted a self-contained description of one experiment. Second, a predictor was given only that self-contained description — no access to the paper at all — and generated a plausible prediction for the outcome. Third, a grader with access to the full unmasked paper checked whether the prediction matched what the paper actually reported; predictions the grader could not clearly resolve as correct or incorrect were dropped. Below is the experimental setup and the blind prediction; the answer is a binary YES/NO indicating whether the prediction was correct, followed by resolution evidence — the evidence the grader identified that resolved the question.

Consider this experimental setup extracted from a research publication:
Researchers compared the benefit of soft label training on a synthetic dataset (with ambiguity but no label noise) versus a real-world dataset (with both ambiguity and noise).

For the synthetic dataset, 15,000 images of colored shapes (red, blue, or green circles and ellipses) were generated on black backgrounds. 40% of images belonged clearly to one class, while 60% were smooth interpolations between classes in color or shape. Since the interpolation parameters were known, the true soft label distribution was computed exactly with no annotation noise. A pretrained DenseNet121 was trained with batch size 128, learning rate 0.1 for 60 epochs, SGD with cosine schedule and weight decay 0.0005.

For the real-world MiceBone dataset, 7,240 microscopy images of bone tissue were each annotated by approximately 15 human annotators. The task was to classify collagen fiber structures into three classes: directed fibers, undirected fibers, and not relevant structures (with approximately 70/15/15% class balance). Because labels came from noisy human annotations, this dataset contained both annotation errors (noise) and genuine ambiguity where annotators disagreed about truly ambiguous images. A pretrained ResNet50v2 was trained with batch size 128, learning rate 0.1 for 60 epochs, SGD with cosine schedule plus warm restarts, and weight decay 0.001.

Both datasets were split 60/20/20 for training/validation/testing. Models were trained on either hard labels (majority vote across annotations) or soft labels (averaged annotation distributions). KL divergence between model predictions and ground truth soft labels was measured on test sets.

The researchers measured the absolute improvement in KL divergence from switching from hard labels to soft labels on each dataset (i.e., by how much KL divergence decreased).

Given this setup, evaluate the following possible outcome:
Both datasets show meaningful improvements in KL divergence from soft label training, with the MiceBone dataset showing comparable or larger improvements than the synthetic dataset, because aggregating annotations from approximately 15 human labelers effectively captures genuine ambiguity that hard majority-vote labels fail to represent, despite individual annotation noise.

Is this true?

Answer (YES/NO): YES